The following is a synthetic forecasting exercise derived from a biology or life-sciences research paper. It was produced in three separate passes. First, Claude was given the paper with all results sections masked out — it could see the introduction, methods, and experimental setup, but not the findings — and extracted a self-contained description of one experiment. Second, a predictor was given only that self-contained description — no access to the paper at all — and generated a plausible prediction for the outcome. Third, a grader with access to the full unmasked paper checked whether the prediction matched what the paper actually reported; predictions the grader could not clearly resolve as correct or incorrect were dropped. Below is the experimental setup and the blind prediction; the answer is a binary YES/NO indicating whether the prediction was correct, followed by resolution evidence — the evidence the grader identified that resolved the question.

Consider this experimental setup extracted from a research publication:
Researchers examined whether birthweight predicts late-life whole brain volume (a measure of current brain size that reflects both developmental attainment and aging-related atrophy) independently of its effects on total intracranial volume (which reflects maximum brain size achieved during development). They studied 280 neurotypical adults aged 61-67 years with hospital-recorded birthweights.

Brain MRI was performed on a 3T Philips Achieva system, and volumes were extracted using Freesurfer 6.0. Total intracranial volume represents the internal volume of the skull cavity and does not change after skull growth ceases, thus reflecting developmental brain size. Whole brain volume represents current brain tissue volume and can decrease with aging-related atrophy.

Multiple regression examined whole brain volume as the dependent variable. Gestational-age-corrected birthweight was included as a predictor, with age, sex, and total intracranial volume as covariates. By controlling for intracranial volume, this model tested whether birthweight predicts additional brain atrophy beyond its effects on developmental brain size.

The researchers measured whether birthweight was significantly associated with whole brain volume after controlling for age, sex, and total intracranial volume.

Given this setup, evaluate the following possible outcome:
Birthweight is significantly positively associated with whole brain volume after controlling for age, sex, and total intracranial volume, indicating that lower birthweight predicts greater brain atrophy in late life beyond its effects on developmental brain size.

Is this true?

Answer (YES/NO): YES